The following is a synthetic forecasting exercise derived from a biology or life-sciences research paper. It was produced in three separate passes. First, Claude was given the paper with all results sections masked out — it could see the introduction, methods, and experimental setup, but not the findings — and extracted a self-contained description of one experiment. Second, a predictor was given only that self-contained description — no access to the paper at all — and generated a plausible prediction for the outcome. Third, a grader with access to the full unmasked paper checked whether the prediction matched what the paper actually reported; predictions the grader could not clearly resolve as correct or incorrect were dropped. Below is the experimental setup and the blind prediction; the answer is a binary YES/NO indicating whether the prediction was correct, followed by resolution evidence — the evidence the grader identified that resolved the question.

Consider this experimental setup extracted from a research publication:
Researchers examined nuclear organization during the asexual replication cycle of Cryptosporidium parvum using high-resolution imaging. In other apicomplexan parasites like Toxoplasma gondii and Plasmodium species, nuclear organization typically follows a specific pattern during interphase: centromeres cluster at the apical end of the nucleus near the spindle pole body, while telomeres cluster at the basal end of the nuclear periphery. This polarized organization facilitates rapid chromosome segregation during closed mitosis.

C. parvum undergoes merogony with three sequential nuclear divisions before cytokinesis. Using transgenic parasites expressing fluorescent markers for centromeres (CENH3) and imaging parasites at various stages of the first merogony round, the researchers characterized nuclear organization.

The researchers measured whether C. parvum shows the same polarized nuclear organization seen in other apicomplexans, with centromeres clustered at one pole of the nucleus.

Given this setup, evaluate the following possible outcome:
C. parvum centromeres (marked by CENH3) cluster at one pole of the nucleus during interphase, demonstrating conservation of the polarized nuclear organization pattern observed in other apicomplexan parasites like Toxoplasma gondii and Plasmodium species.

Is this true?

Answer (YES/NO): NO